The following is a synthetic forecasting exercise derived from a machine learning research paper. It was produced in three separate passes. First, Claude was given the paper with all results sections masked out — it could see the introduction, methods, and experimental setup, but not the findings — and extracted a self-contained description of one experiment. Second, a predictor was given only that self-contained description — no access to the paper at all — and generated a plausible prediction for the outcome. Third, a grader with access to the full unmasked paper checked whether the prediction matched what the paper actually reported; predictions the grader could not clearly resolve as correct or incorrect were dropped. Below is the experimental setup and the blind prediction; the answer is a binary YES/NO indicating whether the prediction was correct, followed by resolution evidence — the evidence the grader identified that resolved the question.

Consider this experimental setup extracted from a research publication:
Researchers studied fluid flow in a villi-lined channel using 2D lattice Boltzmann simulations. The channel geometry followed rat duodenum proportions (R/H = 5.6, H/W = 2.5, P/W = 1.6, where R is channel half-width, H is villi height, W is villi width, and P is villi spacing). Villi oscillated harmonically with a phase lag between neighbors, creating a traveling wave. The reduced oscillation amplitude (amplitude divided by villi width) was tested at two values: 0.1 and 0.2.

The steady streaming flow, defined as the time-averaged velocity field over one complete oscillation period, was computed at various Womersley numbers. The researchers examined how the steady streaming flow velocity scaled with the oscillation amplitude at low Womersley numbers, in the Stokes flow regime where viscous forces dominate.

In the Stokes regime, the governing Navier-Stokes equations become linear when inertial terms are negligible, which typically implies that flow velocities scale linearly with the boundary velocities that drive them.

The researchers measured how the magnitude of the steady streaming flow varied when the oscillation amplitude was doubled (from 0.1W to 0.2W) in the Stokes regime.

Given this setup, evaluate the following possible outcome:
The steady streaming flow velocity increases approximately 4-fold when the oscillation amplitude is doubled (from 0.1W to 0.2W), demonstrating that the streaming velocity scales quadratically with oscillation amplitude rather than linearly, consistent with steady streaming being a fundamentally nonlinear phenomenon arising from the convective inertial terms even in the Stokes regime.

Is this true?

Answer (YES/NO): YES